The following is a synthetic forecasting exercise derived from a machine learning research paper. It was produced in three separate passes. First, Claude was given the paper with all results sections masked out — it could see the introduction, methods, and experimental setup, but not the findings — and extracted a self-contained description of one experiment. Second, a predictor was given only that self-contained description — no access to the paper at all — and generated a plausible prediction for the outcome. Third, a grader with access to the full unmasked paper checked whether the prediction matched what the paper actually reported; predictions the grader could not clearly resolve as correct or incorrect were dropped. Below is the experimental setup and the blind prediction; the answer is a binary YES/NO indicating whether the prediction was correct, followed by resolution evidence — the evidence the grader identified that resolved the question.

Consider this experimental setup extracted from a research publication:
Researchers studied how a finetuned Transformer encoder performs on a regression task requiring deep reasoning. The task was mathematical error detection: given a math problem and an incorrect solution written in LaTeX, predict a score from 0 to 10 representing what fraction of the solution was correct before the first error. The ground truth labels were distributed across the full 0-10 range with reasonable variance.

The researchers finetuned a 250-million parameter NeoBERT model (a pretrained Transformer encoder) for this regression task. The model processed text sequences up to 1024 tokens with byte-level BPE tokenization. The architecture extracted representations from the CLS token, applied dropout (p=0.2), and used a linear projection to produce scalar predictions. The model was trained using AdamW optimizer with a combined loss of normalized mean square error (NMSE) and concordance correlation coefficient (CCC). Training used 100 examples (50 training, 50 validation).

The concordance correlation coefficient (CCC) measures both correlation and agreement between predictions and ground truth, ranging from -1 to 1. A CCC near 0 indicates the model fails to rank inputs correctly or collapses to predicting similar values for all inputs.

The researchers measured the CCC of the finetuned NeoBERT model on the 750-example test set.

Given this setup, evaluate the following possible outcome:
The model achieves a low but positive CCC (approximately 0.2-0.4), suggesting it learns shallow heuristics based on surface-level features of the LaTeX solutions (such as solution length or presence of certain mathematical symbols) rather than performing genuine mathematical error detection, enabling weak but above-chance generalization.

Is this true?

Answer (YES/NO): NO